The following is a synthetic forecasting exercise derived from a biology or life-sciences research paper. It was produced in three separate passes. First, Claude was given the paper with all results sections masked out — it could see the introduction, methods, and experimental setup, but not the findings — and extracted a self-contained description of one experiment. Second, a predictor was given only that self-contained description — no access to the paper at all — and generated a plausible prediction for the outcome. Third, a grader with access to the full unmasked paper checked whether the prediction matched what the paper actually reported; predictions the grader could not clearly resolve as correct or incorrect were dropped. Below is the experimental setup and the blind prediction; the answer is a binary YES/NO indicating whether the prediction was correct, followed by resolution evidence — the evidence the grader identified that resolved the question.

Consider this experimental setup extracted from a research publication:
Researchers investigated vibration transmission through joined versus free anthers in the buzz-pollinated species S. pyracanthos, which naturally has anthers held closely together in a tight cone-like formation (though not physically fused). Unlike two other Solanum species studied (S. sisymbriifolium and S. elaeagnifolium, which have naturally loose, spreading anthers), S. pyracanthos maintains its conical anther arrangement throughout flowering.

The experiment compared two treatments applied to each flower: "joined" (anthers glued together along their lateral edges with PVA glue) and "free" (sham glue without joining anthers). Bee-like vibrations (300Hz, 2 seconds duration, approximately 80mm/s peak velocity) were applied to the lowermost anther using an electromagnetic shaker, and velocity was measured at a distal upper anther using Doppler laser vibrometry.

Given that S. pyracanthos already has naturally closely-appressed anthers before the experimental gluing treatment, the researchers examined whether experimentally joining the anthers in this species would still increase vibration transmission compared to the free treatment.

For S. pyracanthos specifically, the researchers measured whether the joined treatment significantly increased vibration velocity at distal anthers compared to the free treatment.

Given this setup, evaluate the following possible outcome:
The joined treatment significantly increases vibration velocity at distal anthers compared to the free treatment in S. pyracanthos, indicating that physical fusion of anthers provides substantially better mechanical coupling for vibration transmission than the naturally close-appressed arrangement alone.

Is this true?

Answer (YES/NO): YES